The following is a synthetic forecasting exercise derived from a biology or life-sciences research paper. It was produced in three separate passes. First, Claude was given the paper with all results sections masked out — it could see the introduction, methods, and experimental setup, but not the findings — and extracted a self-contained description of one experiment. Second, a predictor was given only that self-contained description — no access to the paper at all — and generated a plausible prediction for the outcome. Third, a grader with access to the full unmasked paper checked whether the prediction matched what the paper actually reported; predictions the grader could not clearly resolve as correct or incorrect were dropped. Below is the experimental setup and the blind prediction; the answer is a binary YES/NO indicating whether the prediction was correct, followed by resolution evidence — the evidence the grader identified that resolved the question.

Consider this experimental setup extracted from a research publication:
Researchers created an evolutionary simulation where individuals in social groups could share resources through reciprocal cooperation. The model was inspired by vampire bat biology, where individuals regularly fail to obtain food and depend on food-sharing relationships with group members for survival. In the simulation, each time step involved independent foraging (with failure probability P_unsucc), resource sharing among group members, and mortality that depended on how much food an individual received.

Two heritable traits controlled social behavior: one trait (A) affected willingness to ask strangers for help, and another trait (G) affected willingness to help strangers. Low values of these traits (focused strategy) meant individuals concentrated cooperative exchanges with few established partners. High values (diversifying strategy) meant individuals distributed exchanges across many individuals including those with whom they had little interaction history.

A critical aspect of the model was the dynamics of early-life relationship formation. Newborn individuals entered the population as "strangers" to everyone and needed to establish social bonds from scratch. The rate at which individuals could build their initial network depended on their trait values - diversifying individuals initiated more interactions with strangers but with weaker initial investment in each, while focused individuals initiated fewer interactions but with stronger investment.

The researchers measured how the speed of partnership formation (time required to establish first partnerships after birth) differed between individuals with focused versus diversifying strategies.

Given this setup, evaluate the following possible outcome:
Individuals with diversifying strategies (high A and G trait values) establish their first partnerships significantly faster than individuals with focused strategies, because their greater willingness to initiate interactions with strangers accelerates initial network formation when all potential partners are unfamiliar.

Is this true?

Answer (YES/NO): NO